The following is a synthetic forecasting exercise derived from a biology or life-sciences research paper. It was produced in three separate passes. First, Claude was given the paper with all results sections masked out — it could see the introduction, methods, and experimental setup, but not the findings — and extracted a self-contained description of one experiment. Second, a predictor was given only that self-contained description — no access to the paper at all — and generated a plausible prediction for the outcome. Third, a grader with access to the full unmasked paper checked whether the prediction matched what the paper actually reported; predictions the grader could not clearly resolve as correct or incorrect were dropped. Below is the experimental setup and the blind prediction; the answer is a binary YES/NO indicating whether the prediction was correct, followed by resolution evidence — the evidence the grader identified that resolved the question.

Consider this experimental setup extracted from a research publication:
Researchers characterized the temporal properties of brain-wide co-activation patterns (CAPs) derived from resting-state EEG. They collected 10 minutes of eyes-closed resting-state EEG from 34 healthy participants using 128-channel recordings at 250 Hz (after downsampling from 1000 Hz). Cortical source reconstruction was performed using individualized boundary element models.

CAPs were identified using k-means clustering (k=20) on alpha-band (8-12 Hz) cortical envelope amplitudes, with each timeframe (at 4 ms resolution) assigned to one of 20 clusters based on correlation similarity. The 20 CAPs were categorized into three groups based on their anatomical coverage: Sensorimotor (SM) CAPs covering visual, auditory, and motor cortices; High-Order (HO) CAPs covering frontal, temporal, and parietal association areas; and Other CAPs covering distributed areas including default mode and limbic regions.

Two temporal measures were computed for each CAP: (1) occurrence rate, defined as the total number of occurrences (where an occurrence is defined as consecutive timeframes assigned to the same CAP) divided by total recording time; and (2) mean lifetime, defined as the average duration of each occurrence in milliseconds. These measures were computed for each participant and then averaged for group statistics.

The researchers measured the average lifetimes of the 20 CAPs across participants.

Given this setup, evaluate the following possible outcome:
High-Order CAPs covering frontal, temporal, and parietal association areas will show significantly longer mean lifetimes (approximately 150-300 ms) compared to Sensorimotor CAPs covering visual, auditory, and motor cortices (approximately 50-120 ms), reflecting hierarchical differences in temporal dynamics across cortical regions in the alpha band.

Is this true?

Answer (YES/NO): NO